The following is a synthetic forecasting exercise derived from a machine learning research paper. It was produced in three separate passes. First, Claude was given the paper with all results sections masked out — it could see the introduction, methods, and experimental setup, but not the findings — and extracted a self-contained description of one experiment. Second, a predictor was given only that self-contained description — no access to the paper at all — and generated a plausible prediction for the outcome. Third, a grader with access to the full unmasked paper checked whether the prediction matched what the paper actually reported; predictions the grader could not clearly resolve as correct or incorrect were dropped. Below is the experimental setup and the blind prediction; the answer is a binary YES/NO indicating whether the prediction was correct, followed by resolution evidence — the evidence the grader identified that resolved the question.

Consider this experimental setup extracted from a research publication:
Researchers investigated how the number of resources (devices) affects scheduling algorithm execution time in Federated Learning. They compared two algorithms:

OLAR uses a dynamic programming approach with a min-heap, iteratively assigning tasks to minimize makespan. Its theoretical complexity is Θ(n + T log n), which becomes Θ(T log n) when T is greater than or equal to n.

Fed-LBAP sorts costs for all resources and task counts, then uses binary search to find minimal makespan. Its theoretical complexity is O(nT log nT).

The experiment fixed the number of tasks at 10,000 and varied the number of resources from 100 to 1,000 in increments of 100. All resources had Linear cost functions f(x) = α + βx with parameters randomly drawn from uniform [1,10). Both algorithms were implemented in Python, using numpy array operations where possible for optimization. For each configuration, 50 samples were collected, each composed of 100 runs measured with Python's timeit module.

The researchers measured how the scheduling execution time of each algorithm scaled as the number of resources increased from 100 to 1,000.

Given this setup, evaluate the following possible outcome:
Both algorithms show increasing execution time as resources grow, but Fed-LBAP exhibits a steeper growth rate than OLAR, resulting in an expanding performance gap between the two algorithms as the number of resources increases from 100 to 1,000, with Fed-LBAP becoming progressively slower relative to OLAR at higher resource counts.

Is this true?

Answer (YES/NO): YES